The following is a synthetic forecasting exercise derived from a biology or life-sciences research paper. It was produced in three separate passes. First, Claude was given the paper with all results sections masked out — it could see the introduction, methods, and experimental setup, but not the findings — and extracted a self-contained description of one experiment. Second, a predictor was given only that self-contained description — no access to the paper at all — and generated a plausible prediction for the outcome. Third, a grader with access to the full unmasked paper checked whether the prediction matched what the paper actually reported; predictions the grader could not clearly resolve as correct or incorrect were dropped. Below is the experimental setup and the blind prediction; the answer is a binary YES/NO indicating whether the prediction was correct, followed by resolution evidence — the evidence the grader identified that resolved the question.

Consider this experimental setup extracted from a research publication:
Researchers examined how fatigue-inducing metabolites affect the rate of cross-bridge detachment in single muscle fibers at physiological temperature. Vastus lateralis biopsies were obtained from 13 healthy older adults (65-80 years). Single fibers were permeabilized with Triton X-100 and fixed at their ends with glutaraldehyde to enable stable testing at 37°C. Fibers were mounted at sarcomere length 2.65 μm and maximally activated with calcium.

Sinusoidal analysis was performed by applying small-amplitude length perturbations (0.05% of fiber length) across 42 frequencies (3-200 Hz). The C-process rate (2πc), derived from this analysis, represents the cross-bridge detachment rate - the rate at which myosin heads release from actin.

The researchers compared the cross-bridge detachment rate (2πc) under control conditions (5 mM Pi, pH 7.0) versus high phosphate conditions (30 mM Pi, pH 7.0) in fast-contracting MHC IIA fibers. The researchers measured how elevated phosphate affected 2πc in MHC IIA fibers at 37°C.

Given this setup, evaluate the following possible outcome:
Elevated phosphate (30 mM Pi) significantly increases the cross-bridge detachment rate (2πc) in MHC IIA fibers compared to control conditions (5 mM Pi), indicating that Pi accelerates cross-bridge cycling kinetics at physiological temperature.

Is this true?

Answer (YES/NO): NO